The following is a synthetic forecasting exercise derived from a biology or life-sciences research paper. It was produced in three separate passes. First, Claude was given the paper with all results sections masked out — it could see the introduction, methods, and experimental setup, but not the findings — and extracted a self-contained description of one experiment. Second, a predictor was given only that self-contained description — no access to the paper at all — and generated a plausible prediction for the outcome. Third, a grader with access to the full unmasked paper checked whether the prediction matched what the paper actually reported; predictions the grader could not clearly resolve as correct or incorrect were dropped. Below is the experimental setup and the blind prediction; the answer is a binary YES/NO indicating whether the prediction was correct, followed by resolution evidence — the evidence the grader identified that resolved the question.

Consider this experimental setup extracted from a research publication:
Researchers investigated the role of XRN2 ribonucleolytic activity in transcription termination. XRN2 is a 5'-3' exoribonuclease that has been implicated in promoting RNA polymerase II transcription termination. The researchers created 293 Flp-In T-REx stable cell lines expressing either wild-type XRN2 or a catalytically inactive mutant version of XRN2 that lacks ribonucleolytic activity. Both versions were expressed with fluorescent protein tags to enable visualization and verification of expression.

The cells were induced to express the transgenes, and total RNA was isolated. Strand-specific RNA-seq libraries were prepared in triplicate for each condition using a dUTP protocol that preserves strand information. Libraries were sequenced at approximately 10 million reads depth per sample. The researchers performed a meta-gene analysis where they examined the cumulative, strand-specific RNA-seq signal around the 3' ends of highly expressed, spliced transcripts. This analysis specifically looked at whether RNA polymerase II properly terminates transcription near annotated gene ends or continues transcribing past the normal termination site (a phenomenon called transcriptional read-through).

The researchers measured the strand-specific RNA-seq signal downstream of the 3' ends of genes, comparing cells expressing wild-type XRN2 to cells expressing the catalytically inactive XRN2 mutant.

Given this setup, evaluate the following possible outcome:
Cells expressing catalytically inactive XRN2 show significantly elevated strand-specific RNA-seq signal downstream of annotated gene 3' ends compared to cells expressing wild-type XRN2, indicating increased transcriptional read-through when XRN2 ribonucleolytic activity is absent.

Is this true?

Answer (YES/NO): YES